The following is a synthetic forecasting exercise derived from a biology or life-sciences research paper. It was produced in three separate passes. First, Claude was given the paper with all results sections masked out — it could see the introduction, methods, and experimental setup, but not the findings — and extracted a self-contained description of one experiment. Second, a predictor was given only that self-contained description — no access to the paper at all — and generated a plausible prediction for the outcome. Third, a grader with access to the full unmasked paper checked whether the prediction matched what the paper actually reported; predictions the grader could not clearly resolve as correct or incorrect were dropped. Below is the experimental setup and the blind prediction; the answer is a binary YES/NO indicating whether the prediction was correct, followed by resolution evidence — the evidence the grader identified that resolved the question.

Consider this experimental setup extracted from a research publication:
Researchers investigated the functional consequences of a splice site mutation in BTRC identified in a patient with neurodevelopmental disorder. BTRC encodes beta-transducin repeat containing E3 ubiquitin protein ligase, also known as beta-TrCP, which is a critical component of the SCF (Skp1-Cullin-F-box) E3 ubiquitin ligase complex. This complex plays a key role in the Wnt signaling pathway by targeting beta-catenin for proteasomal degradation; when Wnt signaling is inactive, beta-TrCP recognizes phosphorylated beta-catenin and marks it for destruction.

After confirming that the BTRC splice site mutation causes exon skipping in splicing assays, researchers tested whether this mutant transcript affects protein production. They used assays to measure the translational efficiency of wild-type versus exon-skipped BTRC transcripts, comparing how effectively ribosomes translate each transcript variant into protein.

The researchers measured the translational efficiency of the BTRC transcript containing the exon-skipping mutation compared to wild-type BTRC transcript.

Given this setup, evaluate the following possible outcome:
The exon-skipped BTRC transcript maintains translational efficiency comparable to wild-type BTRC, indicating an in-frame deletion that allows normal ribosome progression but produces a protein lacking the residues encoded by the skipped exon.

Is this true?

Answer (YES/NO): NO